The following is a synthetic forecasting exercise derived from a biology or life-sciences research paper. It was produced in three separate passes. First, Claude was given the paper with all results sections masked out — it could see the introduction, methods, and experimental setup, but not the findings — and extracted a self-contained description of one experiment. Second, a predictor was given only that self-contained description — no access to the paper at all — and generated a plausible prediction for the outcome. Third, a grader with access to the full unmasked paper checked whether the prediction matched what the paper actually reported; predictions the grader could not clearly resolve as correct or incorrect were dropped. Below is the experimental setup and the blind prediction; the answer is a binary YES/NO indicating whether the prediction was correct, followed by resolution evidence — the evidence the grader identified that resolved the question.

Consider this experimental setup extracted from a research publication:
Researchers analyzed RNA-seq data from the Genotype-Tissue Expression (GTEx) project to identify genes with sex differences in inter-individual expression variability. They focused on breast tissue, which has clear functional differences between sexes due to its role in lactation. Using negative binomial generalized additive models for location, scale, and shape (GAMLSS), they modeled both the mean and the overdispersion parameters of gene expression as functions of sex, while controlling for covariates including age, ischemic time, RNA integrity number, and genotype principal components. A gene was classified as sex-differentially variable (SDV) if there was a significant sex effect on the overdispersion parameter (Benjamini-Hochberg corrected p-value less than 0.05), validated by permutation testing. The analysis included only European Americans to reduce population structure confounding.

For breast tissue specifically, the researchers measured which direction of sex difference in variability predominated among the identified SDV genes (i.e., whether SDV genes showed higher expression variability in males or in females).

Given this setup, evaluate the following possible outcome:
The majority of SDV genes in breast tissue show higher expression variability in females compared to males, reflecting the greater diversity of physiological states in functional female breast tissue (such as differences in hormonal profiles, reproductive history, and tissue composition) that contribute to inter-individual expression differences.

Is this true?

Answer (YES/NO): NO